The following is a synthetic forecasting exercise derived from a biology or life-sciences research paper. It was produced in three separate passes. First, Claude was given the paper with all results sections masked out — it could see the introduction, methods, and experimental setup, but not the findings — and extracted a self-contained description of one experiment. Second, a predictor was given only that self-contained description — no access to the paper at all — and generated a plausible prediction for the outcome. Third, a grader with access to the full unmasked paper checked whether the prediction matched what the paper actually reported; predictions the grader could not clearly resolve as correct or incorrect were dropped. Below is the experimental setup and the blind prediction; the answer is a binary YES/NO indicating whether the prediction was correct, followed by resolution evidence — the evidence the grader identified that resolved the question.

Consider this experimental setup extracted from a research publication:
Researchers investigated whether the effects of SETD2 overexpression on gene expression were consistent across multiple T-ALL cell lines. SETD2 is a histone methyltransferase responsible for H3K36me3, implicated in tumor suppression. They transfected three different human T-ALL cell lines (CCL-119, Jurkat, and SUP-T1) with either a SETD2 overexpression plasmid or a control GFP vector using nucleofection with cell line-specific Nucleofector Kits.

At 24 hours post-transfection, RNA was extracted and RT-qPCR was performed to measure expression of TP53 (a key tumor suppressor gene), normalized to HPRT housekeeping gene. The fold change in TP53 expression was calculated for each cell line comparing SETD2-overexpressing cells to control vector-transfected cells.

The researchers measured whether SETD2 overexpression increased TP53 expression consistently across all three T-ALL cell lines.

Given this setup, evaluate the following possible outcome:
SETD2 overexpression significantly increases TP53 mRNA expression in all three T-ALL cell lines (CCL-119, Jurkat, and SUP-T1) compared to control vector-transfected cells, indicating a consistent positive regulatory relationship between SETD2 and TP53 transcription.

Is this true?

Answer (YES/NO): NO